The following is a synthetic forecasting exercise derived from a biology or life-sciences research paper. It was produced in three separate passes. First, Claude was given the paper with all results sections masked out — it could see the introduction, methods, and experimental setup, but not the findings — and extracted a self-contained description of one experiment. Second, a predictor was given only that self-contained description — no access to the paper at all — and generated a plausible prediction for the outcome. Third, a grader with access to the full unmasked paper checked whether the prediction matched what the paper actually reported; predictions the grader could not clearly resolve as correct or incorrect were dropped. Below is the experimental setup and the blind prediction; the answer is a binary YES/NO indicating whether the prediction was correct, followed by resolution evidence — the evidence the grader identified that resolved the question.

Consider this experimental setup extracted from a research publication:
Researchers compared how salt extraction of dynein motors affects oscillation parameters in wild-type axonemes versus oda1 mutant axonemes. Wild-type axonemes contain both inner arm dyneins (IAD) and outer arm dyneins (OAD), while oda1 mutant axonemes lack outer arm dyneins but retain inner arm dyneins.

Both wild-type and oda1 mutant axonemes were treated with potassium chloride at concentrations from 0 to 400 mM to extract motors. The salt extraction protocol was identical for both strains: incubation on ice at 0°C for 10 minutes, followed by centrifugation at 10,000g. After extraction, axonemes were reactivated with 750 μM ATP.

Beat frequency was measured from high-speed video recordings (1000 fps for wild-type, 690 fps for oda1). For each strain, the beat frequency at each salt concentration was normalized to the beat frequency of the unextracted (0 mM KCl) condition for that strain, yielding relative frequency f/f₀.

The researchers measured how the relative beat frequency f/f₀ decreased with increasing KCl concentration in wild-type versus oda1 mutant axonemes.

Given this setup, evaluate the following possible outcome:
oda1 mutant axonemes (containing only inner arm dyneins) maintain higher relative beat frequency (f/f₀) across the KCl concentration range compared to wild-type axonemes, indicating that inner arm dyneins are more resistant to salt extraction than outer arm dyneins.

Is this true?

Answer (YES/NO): NO